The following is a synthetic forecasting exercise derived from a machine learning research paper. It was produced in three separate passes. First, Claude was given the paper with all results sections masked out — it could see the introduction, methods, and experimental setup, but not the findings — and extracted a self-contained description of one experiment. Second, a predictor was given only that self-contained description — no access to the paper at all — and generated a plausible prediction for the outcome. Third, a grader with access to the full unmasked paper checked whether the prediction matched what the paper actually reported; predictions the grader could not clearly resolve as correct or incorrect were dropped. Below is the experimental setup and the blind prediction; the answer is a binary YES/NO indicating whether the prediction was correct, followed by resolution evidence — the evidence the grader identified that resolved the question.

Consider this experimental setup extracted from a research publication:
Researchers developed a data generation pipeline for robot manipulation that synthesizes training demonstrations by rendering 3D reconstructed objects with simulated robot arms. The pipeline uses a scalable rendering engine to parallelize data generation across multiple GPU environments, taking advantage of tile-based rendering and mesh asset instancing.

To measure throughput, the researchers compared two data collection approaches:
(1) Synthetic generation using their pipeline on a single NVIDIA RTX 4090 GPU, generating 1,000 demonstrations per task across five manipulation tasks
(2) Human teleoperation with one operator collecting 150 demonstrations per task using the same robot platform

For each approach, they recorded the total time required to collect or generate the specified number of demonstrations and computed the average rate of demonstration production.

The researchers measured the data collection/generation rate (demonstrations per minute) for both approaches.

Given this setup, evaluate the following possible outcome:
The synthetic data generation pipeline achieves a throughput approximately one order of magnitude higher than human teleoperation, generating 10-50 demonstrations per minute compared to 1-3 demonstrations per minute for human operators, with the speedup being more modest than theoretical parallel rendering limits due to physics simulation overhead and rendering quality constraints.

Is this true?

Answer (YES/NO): NO